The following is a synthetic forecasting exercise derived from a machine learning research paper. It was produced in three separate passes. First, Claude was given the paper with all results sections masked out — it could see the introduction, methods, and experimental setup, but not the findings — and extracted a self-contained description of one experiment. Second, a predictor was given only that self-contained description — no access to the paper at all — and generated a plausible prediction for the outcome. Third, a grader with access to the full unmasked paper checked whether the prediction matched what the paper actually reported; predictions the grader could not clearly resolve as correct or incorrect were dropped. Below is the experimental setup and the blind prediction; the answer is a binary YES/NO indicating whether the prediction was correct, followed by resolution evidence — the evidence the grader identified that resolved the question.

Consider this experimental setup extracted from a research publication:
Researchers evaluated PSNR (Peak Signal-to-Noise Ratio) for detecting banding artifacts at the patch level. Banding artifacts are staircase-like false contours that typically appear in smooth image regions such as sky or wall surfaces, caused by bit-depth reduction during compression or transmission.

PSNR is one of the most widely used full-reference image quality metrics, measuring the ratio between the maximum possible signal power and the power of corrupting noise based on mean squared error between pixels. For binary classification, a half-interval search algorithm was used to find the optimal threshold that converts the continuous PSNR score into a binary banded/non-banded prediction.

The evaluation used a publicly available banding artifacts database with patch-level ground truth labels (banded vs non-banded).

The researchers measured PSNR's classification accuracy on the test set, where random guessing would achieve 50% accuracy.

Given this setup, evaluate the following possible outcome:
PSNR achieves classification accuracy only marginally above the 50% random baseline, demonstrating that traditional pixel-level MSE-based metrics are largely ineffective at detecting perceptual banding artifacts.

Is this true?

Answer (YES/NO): NO